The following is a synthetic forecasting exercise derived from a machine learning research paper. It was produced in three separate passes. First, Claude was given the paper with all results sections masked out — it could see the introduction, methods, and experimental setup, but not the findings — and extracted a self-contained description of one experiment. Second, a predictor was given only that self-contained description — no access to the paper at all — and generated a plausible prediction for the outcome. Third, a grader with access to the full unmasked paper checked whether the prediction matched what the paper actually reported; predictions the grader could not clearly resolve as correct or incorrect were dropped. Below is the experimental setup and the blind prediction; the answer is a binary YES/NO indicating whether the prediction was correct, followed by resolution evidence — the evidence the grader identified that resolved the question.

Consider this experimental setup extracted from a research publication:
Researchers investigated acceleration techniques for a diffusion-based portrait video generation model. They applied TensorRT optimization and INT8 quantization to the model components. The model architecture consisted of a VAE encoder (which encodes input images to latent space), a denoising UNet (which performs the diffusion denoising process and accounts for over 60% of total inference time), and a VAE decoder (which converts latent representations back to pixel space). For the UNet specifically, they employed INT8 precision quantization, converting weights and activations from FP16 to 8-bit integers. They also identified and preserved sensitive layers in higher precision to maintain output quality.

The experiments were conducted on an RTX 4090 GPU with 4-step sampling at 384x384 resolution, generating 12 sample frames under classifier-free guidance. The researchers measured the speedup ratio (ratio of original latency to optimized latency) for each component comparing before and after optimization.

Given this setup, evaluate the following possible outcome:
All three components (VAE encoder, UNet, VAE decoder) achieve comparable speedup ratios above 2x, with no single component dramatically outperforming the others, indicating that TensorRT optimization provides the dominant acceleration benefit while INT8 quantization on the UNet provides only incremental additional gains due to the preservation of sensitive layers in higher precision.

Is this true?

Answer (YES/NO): NO